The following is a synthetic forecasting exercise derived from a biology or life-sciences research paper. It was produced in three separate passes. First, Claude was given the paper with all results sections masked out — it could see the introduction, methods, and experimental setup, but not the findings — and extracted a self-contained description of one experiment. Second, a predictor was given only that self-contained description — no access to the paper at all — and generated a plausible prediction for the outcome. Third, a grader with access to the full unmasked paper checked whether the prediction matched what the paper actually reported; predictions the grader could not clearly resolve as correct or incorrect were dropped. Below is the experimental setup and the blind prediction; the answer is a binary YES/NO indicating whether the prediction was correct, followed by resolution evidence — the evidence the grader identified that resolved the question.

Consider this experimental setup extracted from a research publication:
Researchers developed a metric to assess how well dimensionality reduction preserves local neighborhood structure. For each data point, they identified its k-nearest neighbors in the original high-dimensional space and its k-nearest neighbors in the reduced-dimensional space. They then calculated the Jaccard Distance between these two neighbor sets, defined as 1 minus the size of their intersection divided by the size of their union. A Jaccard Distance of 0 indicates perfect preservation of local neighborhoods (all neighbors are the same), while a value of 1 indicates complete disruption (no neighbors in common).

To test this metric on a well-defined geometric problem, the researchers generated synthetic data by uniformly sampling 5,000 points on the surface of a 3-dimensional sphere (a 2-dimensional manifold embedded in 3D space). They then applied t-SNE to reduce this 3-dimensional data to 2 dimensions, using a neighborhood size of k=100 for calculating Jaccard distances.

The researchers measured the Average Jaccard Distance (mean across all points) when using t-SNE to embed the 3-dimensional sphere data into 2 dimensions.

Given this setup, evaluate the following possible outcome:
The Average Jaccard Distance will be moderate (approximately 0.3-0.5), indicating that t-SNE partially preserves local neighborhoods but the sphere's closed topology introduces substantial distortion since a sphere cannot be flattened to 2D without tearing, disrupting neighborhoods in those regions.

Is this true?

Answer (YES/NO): NO